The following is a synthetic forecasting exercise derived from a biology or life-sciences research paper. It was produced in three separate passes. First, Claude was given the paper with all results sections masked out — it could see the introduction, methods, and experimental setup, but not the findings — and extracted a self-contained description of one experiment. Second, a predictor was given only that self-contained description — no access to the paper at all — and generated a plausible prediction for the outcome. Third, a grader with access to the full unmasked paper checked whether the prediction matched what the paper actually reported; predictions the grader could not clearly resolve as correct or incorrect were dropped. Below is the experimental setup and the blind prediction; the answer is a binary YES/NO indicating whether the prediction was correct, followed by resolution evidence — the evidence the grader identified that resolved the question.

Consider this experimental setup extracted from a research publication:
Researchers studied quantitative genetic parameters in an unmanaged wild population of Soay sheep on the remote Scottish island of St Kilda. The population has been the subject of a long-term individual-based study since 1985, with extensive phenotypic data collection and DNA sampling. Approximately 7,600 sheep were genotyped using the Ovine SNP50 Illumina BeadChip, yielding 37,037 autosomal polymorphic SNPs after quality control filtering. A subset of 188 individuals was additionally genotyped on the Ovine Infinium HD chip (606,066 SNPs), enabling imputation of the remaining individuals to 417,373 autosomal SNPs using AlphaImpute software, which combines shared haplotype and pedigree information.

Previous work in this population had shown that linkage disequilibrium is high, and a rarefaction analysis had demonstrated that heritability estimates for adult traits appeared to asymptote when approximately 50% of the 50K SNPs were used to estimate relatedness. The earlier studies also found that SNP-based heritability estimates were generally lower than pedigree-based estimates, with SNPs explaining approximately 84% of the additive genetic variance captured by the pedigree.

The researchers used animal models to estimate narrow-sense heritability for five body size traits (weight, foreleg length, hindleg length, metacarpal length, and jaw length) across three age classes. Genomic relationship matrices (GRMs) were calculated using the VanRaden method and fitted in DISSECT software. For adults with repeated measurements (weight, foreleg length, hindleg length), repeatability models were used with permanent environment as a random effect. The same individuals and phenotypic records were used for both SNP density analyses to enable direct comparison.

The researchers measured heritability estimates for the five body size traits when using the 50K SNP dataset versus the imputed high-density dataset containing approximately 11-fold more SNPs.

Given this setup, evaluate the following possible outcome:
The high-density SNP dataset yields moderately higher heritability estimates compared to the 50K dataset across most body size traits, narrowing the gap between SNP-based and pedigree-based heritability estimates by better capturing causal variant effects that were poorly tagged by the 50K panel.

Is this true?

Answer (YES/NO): NO